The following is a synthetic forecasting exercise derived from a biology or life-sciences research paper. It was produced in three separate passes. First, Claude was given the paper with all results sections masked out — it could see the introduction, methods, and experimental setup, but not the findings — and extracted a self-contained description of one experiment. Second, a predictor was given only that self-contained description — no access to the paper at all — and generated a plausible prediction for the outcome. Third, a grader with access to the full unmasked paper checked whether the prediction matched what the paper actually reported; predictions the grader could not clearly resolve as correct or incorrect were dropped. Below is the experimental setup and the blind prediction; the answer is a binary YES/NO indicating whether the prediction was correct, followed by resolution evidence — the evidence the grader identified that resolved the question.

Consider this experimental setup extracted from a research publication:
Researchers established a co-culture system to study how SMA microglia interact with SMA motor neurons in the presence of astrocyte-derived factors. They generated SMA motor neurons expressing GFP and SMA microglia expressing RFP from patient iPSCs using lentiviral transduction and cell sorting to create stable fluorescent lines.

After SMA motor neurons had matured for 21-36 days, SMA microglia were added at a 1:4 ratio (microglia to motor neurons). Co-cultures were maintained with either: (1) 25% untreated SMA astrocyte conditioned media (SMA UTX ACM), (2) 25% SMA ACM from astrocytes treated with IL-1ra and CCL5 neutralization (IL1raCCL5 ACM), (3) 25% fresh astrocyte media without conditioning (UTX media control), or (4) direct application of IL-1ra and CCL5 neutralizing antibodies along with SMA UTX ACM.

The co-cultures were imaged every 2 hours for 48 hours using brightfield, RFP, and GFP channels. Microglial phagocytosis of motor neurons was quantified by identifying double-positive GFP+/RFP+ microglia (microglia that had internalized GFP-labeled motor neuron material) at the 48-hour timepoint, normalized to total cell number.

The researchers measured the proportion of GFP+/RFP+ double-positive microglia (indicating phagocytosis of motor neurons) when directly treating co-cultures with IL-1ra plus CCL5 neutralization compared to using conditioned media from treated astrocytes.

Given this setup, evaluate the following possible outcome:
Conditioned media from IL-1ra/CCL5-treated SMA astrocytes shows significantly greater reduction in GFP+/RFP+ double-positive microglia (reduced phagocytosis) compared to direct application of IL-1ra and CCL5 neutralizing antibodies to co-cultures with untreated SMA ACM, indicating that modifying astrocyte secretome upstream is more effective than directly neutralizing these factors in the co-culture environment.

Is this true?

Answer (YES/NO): YES